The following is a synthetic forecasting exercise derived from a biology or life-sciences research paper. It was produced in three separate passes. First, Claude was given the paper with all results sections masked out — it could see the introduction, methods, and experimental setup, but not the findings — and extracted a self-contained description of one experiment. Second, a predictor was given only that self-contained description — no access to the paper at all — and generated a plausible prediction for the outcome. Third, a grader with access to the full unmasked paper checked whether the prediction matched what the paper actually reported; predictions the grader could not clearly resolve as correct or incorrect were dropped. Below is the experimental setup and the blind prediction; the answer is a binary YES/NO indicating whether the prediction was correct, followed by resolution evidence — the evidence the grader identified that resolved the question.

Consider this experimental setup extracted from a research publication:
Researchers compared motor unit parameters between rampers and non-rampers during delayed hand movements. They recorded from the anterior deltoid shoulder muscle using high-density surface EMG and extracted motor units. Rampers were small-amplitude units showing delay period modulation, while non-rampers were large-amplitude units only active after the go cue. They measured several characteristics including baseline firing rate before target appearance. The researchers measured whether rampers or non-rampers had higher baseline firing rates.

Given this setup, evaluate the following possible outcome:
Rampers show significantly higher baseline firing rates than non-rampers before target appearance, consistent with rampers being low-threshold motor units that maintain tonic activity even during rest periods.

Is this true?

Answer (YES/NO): YES